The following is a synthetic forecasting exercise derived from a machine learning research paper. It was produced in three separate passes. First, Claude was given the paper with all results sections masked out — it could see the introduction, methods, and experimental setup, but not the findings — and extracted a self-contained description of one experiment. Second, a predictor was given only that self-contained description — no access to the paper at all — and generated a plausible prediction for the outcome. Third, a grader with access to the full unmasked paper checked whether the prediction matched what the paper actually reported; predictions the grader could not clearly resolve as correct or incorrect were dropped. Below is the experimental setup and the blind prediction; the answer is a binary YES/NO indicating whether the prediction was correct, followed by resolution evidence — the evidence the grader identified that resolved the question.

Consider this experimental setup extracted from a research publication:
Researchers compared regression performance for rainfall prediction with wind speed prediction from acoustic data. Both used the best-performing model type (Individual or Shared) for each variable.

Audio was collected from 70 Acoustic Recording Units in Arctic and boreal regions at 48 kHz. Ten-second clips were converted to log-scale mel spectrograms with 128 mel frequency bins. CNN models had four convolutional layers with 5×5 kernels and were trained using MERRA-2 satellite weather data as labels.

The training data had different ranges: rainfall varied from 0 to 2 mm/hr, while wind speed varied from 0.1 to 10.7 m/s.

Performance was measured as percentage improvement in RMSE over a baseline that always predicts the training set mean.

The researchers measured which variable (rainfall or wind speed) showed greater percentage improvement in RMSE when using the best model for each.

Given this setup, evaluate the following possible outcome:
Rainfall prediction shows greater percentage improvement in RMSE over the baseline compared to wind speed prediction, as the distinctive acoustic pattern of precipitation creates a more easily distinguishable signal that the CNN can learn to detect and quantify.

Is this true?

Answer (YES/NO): NO